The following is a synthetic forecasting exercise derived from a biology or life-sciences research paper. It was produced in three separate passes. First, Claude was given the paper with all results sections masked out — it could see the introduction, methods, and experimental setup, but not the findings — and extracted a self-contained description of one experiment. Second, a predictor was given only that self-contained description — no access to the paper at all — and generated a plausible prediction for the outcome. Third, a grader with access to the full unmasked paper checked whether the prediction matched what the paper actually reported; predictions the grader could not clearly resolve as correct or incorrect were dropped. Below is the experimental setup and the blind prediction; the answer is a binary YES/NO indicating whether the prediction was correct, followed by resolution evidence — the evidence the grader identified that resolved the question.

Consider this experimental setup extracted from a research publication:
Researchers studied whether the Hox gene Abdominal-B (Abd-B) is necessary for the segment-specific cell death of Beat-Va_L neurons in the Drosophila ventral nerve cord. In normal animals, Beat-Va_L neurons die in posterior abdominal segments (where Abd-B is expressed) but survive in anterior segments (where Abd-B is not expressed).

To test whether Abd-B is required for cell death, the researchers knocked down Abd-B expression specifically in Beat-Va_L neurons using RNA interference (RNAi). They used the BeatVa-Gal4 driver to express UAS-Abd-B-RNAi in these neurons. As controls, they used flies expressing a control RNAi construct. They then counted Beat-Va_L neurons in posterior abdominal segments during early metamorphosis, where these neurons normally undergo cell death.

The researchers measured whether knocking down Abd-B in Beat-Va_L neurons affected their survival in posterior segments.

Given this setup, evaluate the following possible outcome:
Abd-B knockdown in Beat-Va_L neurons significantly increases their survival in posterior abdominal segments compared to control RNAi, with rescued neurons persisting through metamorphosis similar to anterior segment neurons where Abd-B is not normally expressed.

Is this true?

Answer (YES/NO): NO